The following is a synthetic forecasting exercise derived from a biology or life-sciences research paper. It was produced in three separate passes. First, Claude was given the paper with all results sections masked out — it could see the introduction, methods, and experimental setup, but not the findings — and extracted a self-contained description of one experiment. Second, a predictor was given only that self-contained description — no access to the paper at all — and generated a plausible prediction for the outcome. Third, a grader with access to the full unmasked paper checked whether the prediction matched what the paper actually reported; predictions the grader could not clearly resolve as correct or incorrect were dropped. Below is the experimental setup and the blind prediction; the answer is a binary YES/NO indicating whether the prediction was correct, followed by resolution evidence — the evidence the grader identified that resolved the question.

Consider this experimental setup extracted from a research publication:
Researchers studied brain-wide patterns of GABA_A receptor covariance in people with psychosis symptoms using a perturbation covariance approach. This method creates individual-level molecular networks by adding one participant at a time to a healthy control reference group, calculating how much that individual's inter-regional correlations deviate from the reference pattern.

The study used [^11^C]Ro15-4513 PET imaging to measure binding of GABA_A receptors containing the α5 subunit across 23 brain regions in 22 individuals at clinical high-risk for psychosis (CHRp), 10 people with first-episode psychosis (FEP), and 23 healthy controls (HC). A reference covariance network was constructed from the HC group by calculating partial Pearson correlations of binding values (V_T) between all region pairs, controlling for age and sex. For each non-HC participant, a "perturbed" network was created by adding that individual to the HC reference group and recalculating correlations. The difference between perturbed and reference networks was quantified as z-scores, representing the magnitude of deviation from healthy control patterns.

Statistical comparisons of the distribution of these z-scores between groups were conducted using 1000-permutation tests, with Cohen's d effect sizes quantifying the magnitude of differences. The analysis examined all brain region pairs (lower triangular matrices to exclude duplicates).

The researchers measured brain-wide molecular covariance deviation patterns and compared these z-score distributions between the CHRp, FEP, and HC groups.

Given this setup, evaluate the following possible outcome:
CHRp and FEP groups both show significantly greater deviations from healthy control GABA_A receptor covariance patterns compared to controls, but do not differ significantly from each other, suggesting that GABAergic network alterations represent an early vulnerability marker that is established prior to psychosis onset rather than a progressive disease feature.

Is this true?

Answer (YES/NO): YES